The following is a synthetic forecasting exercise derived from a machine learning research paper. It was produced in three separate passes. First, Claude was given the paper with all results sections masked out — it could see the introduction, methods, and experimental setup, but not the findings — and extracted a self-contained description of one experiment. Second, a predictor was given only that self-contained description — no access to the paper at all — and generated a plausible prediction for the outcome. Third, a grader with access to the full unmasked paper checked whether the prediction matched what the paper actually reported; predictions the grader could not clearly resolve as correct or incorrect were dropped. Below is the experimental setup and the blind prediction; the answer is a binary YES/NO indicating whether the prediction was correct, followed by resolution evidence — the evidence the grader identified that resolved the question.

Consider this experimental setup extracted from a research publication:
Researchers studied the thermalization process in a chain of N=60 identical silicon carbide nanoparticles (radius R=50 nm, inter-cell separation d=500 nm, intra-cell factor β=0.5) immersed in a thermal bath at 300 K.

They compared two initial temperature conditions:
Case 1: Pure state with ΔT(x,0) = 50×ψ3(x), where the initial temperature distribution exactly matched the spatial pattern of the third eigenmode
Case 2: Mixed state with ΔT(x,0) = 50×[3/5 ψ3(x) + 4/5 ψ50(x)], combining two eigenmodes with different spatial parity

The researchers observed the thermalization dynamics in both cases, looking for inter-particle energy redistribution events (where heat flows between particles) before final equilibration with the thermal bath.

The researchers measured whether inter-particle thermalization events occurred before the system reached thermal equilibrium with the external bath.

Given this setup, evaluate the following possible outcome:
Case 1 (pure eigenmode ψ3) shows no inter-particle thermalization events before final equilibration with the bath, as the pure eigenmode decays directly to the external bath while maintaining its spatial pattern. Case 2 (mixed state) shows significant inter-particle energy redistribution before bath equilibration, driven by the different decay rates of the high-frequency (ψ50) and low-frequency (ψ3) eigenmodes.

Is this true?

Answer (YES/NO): YES